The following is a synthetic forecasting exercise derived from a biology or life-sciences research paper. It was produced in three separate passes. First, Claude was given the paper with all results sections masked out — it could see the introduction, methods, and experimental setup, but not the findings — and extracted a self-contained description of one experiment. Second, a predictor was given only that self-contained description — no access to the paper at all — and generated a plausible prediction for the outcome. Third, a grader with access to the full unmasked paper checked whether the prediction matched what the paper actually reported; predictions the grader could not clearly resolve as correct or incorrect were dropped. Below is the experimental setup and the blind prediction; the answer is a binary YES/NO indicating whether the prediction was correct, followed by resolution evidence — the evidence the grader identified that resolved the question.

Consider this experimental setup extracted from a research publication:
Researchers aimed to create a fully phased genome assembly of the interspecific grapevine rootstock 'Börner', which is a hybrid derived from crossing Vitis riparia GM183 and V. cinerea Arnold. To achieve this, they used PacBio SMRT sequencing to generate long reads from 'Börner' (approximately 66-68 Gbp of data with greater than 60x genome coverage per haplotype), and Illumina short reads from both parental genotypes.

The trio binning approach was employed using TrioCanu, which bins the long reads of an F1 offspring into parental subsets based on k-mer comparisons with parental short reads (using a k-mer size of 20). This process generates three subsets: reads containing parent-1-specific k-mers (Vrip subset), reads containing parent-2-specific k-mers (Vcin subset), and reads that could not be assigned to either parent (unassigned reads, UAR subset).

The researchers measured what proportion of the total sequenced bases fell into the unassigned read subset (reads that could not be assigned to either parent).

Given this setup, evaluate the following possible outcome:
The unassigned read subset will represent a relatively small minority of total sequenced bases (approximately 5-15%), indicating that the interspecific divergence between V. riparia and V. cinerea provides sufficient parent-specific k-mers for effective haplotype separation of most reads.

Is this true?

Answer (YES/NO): NO